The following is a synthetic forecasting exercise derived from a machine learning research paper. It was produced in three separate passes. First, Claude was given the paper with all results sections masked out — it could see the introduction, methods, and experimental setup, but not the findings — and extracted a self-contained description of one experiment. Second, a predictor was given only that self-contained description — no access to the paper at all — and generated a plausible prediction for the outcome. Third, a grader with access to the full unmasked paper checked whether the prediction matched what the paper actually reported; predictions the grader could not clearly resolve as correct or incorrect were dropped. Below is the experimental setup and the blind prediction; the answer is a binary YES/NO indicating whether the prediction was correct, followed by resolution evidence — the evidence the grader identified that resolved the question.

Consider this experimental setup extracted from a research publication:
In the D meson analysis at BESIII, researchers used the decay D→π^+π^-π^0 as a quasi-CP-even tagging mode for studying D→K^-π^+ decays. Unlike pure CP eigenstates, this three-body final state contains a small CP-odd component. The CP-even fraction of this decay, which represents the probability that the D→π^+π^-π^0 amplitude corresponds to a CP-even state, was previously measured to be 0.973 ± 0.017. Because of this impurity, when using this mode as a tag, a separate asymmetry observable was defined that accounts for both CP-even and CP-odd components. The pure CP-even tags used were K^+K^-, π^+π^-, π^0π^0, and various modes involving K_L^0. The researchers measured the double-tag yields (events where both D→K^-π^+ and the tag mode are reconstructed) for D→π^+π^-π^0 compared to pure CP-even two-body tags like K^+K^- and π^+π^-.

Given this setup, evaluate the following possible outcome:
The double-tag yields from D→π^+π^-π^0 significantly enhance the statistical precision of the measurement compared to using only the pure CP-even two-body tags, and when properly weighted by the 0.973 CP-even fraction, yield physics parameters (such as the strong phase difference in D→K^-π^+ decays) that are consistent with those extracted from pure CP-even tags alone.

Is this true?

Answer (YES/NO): YES